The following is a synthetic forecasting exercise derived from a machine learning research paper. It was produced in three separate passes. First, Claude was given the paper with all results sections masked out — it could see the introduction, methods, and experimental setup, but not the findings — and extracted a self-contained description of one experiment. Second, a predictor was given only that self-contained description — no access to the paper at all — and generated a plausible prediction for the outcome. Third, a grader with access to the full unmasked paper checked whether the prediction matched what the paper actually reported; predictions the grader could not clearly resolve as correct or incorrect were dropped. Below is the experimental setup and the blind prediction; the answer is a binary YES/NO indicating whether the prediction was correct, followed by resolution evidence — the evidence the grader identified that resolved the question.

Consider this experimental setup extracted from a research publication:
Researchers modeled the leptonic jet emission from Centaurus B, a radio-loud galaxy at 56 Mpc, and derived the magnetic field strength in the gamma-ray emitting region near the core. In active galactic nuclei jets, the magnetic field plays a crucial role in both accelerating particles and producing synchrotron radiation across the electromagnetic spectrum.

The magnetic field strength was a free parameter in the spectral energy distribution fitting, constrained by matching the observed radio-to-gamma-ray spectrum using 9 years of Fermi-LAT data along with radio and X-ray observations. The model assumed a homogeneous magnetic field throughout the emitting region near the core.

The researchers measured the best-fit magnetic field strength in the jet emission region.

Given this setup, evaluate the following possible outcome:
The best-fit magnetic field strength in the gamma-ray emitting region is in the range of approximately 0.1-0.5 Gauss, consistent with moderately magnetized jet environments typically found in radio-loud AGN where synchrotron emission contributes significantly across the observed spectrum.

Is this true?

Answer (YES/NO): YES